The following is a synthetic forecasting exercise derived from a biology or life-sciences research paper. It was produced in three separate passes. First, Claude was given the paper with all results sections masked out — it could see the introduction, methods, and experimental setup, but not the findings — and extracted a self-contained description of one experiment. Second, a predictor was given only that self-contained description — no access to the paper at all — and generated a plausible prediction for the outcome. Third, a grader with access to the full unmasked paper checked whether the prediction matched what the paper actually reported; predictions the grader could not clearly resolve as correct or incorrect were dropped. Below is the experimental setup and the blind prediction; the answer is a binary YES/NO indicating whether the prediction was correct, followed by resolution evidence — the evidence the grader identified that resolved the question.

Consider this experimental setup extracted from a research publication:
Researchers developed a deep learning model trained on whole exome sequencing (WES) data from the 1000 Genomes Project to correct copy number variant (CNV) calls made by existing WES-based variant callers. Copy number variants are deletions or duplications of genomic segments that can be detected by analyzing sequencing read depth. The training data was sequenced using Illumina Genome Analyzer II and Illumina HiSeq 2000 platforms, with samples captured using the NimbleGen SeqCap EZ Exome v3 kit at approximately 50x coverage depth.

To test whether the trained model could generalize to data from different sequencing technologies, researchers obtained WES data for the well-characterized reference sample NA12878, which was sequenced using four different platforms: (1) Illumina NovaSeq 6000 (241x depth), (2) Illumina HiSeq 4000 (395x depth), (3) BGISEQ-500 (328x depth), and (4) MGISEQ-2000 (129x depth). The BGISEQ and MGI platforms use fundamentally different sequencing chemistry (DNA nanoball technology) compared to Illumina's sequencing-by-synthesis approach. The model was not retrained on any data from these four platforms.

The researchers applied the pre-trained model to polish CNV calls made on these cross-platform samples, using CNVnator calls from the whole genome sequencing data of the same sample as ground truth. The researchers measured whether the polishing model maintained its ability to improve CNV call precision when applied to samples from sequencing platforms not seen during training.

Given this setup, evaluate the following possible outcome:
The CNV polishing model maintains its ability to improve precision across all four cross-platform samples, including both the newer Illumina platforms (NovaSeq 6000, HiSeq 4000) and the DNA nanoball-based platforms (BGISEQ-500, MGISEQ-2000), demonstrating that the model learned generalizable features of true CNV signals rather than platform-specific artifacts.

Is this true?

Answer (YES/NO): YES